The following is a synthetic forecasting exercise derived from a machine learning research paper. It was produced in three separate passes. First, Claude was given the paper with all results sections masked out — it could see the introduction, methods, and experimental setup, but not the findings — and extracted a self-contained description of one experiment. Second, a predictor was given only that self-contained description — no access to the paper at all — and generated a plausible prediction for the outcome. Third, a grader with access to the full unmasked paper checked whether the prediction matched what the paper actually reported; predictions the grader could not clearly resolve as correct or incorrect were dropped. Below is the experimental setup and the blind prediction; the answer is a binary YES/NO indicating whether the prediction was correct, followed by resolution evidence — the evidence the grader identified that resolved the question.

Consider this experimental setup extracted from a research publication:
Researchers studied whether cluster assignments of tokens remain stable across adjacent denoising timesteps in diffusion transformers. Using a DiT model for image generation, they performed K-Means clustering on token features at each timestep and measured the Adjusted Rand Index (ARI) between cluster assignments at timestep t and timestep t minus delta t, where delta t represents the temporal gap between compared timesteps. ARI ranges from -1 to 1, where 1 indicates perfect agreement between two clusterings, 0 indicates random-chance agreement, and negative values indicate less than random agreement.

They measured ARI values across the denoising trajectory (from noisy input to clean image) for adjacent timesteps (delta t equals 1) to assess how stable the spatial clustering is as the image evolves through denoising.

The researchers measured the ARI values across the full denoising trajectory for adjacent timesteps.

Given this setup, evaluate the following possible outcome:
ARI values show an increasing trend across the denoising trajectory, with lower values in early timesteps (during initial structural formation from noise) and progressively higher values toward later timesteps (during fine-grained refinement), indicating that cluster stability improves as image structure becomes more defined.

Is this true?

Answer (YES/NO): NO